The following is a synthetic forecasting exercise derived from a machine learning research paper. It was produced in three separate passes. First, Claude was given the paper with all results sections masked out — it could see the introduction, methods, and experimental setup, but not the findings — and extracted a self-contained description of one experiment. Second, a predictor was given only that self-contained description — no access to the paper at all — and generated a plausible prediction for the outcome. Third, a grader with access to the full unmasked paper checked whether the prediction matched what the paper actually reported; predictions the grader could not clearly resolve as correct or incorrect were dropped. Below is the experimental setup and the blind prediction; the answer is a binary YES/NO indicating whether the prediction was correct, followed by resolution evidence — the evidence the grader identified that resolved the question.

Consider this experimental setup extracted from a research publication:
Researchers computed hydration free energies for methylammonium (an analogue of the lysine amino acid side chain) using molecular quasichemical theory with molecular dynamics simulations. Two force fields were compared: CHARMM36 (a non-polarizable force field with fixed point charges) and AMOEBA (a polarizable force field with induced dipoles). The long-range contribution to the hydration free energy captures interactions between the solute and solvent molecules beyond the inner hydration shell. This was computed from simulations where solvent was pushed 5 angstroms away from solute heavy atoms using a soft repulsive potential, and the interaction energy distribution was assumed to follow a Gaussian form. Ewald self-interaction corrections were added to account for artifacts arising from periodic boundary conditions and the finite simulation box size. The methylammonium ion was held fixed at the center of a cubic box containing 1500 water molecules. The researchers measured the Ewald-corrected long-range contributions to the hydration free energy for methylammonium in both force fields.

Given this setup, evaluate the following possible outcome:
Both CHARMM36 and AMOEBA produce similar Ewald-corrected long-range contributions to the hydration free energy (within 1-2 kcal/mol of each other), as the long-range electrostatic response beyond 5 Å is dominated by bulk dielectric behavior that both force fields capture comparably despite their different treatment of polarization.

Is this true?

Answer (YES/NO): NO